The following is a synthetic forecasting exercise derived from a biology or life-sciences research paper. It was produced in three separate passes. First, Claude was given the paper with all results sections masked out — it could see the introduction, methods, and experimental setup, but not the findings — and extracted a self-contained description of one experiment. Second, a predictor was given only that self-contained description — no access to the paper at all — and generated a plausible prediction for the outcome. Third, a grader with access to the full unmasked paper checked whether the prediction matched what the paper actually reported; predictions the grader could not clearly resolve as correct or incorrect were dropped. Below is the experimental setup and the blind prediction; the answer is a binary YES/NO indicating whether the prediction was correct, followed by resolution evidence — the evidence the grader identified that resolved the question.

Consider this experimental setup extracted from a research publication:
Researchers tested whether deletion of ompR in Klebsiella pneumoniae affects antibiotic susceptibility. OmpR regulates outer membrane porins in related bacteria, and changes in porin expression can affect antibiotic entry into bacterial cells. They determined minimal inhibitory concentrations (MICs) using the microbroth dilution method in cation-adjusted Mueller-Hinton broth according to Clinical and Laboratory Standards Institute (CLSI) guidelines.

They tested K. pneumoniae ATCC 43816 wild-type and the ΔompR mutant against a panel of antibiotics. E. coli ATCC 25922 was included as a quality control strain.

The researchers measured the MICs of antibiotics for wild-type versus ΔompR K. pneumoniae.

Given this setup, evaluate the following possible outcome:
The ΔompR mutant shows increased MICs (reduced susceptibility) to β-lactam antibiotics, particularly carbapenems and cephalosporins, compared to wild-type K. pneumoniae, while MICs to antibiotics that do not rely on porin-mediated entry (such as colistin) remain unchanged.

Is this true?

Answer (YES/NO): NO